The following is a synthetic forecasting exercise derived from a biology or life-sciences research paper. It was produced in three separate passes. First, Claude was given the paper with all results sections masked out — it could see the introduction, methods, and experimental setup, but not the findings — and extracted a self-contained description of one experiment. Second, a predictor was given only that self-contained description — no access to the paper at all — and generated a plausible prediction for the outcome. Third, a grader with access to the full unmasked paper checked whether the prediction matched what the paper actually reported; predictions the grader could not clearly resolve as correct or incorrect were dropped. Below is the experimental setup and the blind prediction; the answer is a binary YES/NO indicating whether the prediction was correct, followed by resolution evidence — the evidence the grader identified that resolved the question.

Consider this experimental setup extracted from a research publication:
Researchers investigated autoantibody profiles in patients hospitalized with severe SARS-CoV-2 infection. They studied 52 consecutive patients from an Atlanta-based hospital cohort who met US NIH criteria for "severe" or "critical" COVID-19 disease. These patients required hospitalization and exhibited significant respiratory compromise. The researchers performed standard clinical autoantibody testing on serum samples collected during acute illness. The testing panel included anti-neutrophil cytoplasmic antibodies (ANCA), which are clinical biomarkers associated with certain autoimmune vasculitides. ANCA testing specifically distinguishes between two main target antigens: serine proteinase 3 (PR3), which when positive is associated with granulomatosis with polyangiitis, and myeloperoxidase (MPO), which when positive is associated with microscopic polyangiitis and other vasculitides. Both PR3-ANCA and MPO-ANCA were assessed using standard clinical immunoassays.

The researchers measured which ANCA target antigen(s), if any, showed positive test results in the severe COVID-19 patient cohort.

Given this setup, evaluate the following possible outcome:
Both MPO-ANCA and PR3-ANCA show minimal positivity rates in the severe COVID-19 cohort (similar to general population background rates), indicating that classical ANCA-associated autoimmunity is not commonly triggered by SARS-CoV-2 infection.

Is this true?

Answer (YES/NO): NO